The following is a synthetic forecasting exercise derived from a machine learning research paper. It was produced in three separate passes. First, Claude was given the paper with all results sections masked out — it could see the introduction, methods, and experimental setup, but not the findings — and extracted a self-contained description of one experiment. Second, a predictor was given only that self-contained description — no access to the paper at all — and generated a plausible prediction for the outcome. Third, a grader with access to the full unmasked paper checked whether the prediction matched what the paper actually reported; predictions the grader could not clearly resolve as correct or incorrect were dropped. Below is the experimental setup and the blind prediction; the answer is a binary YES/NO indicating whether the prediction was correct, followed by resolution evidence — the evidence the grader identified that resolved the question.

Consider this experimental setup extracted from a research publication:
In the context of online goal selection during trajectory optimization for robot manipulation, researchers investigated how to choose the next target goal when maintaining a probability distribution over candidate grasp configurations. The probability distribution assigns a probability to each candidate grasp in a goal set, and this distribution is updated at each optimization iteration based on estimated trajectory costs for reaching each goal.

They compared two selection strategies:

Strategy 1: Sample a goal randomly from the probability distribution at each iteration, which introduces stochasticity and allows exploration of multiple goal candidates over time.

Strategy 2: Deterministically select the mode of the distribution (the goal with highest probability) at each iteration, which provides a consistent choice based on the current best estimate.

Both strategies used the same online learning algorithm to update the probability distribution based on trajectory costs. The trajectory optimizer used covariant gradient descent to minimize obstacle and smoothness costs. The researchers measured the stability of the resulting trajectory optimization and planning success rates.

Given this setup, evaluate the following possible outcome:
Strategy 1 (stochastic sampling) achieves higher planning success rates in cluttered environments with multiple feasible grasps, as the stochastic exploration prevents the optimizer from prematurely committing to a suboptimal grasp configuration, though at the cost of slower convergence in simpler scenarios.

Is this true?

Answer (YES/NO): NO